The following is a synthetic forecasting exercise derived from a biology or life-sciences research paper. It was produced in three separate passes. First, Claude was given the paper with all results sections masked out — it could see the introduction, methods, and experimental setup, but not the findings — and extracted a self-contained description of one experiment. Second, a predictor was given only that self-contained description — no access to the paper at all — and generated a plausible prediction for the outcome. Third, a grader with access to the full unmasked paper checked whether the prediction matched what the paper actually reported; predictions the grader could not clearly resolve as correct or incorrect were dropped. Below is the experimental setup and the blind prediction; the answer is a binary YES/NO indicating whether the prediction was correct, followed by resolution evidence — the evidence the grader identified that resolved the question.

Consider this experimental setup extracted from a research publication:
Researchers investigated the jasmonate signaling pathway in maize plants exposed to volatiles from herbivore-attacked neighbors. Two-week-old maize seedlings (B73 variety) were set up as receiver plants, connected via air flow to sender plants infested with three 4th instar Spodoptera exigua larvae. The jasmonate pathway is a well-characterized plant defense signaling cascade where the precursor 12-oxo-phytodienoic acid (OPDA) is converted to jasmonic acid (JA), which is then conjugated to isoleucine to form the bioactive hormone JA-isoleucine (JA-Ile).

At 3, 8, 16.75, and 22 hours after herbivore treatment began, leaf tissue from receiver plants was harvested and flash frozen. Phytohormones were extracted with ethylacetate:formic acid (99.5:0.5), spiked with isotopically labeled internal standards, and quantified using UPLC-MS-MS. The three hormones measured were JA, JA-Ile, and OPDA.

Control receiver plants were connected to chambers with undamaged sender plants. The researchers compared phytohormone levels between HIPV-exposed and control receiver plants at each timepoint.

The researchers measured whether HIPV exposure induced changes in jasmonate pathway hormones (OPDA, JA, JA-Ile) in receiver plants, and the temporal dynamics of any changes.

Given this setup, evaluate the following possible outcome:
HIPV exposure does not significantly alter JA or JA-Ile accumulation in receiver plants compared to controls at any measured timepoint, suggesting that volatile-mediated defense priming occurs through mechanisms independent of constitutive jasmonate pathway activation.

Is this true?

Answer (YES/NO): NO